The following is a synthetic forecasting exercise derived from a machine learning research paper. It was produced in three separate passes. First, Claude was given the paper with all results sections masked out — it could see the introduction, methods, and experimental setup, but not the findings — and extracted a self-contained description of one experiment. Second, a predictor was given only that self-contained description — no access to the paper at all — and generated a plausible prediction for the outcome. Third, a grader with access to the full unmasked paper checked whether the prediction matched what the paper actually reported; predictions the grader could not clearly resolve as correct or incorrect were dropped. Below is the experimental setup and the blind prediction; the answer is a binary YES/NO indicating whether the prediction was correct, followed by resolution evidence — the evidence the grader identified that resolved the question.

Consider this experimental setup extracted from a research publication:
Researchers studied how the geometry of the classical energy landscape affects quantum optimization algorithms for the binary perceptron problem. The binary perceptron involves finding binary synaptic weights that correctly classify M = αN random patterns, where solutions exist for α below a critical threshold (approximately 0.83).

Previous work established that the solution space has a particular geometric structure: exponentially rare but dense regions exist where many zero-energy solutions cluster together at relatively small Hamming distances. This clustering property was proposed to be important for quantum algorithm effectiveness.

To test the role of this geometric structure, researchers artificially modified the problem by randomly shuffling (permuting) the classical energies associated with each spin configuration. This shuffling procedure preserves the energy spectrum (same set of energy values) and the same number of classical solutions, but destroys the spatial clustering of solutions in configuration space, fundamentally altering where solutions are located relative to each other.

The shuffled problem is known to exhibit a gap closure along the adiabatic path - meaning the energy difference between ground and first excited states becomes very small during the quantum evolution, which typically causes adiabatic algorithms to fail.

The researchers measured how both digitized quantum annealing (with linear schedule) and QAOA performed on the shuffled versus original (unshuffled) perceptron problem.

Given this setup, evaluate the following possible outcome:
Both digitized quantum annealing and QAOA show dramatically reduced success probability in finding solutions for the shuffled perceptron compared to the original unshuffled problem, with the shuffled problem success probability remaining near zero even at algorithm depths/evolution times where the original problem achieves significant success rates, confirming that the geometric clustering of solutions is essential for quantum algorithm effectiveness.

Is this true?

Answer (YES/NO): NO